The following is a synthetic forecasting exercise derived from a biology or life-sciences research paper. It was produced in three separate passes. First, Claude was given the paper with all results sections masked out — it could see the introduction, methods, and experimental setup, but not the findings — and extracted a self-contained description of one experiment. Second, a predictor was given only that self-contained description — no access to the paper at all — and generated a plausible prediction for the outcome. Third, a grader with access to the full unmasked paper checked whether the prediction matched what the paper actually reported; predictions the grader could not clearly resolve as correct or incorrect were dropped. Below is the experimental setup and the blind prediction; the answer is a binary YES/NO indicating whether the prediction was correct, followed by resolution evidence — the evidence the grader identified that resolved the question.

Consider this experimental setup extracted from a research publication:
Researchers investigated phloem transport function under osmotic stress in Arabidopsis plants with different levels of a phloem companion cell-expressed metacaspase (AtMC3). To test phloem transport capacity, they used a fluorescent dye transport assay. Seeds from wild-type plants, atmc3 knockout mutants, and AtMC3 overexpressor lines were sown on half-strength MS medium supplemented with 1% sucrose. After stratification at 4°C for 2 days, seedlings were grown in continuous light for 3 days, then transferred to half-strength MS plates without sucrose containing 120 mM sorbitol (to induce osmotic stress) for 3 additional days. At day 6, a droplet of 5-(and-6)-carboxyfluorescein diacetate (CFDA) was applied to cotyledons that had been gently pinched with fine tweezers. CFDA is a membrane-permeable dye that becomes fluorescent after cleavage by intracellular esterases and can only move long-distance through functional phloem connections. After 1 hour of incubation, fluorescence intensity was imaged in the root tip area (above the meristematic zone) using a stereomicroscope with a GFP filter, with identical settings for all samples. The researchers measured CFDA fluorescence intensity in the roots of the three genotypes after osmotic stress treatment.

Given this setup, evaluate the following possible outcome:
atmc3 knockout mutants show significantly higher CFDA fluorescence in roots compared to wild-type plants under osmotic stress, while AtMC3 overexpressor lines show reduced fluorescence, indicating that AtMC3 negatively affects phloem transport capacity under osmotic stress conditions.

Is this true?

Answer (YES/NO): NO